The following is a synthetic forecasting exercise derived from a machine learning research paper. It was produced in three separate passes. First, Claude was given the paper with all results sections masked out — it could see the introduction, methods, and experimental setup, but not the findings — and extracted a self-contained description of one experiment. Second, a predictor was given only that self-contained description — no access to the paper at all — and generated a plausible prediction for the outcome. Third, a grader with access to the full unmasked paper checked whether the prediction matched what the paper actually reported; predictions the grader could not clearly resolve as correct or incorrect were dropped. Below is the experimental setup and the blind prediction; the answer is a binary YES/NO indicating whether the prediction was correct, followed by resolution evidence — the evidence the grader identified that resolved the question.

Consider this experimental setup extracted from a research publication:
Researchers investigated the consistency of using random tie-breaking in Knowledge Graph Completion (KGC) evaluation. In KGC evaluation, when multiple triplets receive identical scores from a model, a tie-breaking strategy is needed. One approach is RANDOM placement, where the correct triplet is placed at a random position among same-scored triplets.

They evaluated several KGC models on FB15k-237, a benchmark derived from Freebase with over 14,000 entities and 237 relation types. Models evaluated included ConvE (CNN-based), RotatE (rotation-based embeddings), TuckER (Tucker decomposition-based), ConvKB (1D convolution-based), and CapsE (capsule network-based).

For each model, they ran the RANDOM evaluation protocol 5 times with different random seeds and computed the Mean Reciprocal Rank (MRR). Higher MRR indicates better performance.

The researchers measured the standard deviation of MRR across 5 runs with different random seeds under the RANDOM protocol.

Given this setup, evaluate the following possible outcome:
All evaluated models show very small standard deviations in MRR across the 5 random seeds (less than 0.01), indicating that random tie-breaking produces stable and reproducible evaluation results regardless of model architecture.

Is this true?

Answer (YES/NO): YES